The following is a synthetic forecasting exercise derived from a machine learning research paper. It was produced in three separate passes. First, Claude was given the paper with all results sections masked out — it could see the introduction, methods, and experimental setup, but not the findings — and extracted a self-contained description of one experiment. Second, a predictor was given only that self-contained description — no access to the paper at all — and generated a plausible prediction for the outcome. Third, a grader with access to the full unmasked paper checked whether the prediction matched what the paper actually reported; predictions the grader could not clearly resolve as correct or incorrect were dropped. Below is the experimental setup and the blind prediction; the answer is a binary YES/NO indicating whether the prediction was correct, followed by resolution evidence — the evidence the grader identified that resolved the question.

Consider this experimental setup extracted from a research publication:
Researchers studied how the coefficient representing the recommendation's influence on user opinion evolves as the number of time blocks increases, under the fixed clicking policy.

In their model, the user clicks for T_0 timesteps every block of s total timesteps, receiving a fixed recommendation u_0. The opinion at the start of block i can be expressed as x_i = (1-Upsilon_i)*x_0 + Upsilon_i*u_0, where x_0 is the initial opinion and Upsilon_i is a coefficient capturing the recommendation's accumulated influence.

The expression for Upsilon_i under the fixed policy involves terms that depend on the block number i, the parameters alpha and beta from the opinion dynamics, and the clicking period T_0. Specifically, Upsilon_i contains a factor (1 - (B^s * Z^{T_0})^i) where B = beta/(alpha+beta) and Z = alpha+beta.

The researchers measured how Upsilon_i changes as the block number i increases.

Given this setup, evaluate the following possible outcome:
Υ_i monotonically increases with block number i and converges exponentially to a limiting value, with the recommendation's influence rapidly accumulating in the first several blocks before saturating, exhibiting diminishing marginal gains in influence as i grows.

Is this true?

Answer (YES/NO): NO